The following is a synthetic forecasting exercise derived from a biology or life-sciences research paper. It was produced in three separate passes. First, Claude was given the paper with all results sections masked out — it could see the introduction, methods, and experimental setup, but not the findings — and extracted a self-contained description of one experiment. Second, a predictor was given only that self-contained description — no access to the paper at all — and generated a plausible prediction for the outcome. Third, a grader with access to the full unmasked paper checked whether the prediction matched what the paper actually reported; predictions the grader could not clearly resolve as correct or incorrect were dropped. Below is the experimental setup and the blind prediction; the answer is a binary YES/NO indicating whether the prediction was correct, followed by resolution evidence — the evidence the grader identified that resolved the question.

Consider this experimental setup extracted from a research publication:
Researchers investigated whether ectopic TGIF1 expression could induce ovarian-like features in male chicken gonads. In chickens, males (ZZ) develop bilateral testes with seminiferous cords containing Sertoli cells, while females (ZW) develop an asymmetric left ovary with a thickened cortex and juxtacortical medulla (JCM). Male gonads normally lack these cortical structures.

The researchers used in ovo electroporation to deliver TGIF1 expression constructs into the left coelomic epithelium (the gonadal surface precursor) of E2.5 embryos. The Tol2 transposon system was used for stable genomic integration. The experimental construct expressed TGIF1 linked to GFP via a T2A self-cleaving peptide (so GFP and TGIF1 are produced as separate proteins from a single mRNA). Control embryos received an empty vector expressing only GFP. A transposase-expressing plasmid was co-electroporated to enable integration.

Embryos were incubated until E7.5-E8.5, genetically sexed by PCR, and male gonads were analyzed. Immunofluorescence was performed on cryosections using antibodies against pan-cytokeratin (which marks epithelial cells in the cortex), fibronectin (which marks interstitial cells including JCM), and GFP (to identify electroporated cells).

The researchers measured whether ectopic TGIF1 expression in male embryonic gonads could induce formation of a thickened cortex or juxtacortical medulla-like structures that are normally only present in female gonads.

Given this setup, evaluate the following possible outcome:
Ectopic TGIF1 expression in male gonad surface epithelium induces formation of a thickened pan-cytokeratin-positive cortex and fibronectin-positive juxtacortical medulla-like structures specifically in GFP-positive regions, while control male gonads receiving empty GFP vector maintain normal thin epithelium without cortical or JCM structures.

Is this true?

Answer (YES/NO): NO